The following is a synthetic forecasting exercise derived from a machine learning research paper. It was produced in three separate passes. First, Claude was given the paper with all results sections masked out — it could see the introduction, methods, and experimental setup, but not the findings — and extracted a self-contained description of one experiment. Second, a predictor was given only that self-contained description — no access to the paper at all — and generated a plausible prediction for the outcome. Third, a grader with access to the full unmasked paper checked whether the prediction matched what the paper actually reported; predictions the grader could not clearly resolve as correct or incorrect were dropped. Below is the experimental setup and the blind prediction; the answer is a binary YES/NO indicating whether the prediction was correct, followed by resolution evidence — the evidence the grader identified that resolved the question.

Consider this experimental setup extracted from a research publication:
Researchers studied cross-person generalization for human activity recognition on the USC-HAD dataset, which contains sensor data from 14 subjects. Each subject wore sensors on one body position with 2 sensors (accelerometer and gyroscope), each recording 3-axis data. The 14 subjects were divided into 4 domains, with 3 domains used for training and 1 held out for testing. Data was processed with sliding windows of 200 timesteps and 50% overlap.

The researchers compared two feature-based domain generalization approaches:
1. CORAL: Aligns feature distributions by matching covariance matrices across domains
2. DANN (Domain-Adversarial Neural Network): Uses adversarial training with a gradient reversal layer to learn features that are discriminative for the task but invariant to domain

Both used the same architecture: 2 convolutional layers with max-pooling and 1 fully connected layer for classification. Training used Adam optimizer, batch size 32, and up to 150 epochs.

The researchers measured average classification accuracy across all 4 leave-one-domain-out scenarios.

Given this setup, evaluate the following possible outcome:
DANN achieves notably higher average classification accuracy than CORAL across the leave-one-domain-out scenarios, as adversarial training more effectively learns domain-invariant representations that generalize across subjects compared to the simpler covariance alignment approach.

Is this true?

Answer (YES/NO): YES